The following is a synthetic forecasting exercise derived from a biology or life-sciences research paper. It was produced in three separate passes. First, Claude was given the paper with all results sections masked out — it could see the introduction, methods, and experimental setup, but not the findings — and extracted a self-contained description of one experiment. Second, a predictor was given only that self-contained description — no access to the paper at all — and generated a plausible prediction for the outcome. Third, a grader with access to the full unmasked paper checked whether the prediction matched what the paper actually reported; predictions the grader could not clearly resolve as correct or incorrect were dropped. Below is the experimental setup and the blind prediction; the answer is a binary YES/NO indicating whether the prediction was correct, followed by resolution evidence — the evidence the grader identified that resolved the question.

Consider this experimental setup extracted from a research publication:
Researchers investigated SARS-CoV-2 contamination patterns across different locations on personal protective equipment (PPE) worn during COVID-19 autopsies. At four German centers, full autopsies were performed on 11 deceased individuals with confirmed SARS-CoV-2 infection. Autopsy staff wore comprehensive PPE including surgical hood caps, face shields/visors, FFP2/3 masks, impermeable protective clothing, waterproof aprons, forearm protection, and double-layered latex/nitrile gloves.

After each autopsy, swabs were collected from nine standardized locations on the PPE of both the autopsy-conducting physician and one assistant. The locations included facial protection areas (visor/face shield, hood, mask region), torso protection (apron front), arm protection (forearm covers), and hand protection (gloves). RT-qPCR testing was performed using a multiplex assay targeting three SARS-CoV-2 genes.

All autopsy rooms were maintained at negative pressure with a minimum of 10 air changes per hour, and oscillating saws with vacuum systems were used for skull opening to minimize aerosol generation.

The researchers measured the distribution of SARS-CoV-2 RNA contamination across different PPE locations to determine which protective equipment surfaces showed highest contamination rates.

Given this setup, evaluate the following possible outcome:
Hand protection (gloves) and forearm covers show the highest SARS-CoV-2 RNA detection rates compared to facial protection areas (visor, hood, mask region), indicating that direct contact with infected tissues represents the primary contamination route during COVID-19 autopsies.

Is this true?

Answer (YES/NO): YES